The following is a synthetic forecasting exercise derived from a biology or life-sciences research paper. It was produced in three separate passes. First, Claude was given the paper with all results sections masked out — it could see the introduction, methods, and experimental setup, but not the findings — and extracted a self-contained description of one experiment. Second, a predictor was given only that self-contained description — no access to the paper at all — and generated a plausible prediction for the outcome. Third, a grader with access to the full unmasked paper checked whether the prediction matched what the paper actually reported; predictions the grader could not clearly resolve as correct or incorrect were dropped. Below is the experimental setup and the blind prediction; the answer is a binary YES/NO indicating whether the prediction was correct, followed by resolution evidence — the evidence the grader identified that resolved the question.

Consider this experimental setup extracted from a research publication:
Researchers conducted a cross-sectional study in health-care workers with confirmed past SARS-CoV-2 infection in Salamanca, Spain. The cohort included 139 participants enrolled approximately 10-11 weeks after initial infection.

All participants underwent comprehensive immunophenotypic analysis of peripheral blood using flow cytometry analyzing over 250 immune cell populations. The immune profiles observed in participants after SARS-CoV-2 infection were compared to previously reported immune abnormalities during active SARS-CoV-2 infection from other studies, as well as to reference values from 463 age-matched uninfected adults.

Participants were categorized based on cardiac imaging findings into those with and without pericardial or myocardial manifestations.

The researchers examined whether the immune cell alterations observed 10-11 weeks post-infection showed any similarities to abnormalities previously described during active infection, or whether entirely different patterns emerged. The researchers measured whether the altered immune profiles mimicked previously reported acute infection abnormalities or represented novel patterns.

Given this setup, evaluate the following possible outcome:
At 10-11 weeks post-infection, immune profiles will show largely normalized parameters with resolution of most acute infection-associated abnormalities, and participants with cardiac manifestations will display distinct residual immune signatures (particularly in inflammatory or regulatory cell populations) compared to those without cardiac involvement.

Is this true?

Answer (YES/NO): NO